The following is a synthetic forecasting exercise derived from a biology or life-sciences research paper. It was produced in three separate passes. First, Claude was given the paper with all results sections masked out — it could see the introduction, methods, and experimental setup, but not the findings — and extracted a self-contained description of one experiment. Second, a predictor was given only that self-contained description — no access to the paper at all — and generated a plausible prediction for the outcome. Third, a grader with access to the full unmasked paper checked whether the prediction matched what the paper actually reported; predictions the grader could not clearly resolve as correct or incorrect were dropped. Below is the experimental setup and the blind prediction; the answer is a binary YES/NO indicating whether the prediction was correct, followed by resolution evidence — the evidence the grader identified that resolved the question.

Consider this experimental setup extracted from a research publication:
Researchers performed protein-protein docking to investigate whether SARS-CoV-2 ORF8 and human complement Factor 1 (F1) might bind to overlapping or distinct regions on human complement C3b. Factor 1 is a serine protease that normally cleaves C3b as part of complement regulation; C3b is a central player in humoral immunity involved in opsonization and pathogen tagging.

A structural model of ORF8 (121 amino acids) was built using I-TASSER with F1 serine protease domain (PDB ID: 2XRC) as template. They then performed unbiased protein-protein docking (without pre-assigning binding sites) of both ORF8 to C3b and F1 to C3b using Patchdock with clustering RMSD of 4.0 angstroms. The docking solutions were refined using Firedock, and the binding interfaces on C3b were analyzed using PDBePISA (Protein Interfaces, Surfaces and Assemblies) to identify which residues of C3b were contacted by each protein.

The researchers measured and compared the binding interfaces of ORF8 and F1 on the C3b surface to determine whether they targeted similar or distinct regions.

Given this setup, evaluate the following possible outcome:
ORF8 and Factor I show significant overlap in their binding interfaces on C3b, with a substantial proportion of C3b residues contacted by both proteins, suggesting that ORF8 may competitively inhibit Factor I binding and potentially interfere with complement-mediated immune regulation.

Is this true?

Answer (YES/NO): NO